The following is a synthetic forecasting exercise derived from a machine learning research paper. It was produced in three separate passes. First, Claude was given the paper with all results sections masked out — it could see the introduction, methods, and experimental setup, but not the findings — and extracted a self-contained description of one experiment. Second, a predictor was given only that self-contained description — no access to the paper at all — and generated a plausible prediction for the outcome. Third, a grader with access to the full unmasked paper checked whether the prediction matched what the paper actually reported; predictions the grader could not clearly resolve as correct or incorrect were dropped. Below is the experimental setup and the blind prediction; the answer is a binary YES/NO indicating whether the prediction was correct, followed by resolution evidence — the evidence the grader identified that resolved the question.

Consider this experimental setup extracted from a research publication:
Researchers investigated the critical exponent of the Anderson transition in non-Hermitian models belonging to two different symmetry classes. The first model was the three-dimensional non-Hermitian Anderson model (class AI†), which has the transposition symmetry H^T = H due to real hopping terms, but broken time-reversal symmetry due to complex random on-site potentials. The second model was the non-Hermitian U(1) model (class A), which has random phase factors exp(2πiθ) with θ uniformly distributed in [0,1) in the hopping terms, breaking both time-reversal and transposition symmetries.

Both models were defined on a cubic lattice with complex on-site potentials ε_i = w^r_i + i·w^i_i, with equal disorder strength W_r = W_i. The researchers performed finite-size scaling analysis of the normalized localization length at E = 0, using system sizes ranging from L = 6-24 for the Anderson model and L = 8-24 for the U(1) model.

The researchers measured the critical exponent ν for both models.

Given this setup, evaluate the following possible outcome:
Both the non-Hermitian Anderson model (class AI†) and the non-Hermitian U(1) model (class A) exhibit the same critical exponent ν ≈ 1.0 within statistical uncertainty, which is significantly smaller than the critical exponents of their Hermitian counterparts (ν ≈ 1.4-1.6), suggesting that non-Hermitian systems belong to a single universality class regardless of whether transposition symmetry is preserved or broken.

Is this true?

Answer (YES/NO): NO